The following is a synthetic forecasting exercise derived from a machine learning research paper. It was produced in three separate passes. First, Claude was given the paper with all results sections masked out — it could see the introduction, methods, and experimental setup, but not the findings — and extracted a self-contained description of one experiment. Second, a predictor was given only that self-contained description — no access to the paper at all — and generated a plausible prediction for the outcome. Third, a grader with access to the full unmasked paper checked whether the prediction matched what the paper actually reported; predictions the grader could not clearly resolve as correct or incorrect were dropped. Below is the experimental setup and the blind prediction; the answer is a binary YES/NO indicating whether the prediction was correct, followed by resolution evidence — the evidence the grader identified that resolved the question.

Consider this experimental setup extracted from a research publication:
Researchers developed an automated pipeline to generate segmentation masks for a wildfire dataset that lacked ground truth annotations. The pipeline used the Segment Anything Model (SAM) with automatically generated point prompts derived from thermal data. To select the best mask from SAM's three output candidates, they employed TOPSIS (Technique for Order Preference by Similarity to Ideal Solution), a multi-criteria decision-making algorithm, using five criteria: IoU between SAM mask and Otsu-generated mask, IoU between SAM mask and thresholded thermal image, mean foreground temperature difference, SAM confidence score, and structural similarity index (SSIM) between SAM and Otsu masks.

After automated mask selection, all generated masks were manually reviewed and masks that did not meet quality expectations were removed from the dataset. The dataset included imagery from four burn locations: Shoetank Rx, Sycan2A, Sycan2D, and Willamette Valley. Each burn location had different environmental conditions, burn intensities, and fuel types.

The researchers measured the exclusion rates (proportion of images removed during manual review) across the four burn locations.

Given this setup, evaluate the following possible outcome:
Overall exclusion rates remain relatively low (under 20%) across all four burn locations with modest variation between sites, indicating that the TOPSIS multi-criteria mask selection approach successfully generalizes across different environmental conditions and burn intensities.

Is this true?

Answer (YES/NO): NO